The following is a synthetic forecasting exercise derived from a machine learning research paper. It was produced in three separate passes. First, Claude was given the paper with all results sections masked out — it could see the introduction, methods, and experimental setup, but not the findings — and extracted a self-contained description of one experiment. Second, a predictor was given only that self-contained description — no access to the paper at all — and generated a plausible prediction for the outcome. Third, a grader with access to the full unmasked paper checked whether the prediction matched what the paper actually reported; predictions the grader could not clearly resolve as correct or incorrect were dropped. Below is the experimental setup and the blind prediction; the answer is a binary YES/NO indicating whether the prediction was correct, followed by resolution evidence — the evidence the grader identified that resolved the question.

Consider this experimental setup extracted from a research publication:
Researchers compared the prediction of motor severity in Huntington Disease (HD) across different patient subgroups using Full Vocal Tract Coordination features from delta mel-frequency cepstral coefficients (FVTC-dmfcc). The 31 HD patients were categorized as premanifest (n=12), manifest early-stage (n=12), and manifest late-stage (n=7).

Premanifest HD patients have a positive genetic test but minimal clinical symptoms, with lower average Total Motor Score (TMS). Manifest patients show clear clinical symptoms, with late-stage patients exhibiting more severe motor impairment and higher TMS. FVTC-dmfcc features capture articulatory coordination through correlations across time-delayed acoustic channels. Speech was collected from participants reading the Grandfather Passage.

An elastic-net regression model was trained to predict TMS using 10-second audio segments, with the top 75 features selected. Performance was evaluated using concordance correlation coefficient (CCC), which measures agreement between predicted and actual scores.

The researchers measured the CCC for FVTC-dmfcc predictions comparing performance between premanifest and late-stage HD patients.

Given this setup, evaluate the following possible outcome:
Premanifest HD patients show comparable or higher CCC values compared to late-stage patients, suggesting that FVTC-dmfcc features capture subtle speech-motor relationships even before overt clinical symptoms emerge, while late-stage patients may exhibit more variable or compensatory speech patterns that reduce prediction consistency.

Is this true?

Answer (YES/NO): NO